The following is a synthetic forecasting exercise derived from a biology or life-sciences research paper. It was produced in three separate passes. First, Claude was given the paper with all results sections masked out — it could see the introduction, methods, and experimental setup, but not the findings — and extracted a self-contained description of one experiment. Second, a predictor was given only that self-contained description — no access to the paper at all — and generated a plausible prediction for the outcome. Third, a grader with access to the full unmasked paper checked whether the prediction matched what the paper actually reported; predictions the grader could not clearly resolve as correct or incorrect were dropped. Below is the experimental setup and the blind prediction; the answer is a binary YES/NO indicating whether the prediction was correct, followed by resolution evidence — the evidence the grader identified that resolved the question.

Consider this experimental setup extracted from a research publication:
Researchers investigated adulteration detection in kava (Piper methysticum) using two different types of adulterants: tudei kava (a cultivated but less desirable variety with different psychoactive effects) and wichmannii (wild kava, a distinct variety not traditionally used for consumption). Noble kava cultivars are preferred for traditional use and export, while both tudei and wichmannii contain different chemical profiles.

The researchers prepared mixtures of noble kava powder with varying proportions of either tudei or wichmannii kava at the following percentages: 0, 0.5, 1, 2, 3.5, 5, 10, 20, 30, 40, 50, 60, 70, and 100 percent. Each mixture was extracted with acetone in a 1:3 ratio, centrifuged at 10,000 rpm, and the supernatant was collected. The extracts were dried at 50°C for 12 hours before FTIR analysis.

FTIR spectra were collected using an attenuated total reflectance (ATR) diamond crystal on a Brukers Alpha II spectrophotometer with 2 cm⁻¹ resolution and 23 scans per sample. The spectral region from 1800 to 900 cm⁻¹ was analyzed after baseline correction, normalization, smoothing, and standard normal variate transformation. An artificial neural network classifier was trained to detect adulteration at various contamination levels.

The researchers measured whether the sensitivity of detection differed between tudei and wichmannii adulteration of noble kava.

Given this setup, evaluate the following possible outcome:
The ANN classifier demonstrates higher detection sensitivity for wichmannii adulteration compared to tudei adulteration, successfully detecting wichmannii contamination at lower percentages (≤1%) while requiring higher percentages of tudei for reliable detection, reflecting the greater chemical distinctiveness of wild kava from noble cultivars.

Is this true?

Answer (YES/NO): NO